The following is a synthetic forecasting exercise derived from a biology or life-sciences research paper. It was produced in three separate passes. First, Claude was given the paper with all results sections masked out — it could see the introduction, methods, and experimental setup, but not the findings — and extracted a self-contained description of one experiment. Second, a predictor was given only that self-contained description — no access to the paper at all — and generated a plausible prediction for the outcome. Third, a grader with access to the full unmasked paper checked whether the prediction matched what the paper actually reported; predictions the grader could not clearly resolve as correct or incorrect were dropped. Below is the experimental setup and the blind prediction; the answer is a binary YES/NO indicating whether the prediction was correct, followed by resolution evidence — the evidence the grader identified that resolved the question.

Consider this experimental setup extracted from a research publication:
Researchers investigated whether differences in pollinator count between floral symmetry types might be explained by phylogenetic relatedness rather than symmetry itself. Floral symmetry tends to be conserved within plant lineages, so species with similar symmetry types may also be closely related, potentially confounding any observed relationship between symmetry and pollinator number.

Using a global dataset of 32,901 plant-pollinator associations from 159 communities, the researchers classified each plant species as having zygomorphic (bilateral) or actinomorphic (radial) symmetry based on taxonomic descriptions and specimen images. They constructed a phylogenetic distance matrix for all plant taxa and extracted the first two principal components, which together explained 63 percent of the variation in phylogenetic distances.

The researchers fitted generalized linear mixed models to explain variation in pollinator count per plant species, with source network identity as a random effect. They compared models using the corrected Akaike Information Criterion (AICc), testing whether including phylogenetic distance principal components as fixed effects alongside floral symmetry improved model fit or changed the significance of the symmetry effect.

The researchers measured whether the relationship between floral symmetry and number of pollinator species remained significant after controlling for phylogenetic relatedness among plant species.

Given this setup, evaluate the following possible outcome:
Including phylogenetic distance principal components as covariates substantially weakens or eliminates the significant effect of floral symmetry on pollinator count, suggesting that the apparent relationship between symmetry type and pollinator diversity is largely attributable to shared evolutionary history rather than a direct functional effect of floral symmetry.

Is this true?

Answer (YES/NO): NO